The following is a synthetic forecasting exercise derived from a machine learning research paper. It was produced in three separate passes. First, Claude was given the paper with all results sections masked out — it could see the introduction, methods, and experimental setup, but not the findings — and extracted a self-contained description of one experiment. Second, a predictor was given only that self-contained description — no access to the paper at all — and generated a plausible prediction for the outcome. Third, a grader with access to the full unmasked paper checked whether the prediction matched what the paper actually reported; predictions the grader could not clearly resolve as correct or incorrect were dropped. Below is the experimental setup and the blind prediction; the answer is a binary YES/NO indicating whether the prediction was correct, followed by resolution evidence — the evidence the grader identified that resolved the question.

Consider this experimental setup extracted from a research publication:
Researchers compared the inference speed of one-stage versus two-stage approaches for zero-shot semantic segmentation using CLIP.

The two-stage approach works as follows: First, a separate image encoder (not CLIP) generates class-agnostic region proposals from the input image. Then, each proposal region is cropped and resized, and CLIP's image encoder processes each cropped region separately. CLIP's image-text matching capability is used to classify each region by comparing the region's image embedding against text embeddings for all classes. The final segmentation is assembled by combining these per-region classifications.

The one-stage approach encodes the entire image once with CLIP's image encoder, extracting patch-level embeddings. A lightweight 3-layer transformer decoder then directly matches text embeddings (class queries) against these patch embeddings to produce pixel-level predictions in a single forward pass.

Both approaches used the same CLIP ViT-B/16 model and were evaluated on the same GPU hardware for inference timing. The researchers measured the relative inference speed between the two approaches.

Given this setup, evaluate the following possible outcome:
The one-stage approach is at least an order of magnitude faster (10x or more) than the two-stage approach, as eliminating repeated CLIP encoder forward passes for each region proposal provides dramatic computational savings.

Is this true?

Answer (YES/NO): NO